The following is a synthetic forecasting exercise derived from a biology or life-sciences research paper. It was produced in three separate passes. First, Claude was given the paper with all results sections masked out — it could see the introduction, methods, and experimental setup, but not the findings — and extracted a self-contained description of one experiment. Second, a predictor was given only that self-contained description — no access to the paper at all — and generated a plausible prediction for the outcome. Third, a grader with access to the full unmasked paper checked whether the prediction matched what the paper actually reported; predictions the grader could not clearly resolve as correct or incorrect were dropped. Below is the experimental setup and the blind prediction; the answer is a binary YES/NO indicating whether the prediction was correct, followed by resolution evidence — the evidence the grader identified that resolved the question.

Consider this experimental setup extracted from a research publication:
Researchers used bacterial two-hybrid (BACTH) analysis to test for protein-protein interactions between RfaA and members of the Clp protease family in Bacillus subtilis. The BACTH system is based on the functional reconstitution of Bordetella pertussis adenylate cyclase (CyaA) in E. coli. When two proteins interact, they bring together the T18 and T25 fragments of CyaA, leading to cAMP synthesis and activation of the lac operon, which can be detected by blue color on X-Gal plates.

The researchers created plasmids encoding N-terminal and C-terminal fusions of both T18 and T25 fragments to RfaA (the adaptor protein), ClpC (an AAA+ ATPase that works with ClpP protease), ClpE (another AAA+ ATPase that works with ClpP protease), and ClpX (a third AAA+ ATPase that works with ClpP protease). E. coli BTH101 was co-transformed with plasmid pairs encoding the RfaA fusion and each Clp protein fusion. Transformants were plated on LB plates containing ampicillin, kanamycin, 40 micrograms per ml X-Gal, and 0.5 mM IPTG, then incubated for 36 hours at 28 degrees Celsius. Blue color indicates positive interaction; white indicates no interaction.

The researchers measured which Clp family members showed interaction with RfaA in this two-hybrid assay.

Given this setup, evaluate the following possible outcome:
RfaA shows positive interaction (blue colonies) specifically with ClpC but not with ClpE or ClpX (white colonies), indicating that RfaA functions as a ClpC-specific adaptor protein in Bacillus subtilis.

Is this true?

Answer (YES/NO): NO